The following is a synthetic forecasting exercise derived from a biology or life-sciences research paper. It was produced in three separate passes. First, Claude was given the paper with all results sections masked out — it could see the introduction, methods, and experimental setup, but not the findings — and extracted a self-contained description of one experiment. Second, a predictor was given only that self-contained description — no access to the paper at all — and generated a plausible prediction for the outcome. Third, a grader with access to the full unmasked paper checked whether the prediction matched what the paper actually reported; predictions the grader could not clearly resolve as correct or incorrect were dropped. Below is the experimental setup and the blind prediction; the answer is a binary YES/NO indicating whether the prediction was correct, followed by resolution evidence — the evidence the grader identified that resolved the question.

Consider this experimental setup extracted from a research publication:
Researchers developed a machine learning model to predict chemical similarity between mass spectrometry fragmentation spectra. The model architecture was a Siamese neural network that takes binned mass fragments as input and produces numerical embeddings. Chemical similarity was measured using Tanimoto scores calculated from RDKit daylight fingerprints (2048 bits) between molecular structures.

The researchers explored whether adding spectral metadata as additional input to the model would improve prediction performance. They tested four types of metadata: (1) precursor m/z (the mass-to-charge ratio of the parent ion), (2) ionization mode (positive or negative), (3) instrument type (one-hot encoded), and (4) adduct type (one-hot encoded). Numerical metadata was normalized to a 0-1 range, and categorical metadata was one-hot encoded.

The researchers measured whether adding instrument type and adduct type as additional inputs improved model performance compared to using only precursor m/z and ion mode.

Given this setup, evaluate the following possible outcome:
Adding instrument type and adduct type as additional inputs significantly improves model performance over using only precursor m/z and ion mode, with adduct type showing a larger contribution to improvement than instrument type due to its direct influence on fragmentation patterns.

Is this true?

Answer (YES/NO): NO